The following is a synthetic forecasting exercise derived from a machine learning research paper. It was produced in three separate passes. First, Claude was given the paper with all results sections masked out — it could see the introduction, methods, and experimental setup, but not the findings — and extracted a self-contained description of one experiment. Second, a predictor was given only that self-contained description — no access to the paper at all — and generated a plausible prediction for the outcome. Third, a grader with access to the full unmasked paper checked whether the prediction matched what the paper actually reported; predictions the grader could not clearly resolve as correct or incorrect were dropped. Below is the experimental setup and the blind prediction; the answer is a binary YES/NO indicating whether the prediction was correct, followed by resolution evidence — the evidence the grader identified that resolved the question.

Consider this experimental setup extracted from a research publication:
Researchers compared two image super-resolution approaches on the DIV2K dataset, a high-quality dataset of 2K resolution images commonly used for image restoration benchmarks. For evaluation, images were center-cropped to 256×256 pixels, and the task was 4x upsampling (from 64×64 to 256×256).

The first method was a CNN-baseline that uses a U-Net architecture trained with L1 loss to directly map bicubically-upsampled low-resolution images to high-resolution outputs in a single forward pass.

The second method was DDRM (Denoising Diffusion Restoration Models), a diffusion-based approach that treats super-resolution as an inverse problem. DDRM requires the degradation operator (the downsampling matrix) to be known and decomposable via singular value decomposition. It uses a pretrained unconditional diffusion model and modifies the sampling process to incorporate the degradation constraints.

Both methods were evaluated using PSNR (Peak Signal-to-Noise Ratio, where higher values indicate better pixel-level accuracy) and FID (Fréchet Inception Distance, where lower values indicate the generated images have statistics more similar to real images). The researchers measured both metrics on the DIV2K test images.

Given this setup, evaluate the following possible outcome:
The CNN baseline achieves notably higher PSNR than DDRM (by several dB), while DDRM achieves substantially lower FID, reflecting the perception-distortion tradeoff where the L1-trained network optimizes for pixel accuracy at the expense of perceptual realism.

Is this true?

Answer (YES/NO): NO